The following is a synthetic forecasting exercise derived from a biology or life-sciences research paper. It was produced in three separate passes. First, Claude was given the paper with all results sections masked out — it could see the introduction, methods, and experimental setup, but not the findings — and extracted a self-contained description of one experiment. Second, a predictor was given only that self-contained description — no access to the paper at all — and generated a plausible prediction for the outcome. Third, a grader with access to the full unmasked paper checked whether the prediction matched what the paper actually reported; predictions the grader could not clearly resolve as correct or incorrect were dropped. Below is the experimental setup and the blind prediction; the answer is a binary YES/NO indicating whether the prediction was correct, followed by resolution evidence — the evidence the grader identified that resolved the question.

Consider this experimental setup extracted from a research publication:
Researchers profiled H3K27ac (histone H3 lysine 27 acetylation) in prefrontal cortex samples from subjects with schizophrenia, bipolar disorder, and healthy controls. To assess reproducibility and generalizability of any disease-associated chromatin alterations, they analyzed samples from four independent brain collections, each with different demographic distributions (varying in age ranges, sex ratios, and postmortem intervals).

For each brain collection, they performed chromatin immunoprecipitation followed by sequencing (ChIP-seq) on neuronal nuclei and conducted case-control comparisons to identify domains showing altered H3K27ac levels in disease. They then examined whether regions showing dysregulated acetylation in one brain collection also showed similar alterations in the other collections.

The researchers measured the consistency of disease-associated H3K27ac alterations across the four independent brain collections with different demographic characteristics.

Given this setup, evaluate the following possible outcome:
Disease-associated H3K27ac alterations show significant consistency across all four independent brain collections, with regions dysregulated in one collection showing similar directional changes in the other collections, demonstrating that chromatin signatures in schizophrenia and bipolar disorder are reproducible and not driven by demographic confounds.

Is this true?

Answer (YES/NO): YES